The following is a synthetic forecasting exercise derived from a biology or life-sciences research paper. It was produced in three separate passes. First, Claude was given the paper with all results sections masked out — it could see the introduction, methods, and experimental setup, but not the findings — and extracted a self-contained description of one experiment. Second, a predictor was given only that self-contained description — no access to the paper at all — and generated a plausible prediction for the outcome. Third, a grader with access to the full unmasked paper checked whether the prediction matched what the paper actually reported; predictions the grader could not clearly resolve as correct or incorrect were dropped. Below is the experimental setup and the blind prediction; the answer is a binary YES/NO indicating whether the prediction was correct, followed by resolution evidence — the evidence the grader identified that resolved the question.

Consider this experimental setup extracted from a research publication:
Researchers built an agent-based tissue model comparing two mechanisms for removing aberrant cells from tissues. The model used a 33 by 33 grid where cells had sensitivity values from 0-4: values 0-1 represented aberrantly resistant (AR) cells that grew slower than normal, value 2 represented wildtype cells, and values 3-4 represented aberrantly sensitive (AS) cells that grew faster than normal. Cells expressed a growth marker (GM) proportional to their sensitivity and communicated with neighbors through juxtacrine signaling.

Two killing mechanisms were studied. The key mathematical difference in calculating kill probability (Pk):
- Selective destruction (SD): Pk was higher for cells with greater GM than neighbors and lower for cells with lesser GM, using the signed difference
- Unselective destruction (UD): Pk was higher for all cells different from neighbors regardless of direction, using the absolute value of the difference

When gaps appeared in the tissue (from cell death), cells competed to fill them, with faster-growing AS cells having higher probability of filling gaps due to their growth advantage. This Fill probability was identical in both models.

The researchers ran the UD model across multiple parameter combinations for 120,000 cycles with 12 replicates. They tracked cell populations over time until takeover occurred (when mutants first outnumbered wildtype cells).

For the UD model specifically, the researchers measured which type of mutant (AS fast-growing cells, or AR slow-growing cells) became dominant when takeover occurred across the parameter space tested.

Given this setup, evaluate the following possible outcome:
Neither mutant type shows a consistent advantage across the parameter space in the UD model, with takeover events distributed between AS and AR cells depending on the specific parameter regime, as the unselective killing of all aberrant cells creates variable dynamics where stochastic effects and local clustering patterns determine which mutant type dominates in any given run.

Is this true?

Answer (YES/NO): NO